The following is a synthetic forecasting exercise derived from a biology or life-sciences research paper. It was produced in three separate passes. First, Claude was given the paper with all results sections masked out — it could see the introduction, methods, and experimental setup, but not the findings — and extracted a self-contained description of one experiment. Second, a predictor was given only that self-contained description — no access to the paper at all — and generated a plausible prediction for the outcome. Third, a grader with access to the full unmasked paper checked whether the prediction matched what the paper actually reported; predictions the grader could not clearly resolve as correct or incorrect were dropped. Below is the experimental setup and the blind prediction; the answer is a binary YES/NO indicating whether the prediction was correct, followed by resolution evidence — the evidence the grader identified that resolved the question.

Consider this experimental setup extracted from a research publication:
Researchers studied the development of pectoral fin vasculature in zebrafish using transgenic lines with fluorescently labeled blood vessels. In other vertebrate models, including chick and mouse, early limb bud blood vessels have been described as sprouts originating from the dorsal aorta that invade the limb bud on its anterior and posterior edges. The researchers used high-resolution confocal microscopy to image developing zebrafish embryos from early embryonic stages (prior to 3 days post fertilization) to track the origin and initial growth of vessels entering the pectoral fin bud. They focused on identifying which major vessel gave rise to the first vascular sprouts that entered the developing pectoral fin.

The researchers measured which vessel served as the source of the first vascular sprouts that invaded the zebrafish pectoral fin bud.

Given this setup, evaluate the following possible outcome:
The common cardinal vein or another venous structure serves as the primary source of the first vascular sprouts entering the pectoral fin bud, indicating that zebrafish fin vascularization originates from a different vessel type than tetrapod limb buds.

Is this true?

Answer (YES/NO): YES